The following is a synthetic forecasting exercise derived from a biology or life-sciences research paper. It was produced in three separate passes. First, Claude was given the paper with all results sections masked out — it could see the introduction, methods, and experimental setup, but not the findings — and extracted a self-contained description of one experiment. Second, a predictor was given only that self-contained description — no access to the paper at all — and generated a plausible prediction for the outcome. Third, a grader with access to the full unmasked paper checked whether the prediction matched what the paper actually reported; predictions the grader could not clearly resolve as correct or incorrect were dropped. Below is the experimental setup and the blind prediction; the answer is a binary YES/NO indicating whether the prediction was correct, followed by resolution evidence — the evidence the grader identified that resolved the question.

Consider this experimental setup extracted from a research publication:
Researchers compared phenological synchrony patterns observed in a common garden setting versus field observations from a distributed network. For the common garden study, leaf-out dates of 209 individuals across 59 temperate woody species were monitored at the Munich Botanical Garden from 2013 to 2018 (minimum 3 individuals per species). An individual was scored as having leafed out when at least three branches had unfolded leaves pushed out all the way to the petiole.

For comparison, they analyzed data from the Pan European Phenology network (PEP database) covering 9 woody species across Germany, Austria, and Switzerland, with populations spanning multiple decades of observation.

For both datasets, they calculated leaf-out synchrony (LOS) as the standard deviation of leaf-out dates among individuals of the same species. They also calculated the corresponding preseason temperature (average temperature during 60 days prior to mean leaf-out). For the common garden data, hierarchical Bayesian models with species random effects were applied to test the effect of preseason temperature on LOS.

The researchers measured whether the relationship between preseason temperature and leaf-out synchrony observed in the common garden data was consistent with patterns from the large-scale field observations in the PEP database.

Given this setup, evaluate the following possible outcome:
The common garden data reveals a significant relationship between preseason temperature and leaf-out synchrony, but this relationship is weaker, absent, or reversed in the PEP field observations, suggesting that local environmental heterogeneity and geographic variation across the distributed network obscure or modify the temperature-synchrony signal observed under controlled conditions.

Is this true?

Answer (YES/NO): NO